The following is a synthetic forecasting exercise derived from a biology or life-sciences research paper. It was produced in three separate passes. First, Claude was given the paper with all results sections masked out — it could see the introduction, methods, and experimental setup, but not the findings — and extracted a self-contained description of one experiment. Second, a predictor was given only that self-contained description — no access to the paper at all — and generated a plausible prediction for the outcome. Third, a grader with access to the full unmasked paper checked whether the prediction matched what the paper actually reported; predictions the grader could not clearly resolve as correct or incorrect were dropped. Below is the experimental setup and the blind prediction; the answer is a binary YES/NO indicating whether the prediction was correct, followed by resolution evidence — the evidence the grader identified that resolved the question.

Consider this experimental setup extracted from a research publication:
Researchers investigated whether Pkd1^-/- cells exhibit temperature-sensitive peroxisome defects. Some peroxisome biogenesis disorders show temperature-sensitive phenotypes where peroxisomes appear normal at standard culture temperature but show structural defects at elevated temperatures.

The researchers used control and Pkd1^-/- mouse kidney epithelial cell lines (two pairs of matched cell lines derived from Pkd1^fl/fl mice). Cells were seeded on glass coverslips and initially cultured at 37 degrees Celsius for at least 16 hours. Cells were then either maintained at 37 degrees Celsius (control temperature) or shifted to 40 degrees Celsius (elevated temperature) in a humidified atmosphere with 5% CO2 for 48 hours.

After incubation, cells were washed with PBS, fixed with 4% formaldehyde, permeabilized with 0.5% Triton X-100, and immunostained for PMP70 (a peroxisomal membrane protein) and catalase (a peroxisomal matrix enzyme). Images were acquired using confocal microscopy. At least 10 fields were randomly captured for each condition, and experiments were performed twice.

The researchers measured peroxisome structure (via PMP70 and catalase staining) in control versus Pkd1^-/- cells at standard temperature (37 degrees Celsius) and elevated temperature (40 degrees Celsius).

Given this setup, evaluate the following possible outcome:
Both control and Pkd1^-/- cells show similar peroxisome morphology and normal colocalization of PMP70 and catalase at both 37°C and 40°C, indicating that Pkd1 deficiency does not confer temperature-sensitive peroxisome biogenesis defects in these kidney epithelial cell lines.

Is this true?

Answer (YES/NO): YES